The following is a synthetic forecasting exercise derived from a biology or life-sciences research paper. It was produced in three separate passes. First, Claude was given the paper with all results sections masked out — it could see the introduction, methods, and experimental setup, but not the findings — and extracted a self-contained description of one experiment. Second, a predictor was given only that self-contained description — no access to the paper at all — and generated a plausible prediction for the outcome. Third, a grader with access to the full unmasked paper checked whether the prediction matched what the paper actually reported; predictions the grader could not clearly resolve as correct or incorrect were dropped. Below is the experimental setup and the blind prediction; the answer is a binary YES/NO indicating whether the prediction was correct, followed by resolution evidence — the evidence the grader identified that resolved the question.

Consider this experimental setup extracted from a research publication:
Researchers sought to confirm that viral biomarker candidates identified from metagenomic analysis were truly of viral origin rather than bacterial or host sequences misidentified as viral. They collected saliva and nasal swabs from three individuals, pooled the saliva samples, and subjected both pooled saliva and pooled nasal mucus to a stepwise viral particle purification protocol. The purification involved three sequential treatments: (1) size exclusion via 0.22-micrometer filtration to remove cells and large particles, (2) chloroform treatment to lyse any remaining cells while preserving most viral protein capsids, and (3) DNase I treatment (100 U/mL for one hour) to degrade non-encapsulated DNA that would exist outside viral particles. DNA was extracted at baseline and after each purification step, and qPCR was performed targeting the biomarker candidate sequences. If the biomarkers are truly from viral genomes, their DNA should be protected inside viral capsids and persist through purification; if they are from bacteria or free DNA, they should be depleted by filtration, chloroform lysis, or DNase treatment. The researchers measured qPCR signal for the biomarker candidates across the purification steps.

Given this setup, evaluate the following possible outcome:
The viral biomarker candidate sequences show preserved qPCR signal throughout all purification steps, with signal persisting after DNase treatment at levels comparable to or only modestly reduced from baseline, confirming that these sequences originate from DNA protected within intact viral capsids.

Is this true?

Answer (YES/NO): NO